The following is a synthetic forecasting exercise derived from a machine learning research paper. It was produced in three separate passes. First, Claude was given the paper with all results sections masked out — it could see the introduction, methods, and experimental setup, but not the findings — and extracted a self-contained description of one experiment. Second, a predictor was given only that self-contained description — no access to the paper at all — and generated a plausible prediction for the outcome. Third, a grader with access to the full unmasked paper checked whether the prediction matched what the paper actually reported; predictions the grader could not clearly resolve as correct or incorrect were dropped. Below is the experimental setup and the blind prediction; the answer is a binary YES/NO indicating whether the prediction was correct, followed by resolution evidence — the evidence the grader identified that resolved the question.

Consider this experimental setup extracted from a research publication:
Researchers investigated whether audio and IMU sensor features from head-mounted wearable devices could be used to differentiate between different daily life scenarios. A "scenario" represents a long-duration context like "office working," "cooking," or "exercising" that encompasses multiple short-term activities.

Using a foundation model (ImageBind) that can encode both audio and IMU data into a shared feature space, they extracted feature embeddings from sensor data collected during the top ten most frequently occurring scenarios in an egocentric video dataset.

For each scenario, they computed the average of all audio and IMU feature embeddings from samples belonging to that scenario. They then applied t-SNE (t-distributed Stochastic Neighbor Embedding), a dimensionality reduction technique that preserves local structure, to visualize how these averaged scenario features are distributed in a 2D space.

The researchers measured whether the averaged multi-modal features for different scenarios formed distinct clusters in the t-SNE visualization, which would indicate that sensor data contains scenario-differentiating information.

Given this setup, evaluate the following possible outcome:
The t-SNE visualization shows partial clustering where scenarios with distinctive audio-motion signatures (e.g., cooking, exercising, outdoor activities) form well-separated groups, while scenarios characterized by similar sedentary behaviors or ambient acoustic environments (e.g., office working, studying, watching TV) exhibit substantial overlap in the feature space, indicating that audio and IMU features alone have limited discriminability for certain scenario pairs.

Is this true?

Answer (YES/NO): NO